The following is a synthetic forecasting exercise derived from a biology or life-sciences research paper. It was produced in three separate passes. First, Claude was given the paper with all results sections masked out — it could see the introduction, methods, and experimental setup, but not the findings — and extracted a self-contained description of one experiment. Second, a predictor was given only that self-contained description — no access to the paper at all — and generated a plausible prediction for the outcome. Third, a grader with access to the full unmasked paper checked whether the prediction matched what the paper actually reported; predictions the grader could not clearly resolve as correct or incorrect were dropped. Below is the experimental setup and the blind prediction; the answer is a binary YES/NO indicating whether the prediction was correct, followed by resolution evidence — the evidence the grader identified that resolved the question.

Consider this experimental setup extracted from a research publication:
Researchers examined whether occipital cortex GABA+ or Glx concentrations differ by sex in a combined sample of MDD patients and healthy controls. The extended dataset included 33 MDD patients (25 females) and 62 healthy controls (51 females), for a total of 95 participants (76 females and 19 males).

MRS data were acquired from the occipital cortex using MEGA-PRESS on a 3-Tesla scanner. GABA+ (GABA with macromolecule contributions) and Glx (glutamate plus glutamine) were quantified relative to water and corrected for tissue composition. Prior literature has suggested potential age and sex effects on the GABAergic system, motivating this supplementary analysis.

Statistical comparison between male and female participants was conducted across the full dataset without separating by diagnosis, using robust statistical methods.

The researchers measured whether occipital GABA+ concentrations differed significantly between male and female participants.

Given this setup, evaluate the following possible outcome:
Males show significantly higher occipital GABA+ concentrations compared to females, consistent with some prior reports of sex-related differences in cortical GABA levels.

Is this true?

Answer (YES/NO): NO